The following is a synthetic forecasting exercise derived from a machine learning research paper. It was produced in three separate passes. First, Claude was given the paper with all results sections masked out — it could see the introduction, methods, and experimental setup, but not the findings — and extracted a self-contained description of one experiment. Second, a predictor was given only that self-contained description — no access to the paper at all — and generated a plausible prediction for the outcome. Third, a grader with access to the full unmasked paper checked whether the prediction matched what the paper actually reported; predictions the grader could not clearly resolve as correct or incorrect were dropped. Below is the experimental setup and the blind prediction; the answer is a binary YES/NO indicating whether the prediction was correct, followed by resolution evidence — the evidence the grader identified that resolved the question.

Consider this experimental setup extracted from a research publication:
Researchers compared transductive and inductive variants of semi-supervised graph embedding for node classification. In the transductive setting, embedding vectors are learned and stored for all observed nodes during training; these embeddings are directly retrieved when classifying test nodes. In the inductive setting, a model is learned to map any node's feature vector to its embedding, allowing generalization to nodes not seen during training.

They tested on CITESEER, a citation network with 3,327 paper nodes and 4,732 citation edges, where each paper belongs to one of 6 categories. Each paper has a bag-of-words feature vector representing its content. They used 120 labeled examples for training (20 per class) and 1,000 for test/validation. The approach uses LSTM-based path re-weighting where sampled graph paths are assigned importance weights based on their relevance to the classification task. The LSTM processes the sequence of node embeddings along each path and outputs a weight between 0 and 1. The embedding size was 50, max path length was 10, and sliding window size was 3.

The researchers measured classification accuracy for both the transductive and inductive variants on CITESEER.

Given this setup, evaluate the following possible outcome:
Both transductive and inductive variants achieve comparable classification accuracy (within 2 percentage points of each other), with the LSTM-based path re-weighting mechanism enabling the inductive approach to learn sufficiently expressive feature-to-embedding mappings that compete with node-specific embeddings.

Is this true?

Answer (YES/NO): NO